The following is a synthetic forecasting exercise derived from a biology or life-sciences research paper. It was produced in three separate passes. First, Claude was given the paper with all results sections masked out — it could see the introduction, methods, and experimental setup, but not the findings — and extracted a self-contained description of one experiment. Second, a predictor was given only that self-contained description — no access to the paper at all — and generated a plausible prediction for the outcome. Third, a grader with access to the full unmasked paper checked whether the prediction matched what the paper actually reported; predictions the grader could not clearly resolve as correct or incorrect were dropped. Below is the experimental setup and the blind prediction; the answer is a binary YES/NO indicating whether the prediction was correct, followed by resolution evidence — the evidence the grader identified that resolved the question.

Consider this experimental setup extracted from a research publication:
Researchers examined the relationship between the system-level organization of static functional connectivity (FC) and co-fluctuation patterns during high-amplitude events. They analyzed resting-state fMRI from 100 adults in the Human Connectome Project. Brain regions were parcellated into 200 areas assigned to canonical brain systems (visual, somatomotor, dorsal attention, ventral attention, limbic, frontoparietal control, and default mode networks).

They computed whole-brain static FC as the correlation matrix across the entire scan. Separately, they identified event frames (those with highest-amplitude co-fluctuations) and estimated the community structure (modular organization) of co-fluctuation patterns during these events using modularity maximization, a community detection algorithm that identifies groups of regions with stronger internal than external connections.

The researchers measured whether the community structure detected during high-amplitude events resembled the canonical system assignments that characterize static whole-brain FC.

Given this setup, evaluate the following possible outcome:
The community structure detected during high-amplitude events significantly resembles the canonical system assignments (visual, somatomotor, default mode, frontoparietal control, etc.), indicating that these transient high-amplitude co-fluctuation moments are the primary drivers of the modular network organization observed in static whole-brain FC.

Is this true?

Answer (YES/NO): YES